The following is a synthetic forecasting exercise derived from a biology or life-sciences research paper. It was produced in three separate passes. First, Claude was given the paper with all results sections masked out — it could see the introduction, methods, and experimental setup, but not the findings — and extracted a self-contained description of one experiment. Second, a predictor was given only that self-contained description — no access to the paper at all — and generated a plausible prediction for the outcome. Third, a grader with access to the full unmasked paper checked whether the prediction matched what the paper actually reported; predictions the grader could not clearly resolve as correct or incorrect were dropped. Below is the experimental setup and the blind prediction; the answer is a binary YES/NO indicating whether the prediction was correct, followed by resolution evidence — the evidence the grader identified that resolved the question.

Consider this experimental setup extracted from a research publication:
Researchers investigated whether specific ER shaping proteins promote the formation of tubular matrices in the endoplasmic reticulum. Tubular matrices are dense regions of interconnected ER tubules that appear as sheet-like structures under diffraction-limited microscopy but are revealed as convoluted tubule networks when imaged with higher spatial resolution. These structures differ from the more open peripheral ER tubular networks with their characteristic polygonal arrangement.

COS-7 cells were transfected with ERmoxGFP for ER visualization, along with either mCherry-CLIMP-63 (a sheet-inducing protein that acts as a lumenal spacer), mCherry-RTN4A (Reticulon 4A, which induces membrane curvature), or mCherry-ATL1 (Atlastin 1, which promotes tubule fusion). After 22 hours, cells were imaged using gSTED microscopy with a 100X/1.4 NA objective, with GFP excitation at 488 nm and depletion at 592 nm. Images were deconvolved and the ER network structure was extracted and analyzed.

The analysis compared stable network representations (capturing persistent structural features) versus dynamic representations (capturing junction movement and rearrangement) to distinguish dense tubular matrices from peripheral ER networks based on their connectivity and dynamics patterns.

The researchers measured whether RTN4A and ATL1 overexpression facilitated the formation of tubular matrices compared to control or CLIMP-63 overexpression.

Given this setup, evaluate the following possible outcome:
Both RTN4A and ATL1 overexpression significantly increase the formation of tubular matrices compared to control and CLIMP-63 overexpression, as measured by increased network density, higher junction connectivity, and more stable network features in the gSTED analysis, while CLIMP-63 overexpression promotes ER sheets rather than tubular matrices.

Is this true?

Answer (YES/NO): NO